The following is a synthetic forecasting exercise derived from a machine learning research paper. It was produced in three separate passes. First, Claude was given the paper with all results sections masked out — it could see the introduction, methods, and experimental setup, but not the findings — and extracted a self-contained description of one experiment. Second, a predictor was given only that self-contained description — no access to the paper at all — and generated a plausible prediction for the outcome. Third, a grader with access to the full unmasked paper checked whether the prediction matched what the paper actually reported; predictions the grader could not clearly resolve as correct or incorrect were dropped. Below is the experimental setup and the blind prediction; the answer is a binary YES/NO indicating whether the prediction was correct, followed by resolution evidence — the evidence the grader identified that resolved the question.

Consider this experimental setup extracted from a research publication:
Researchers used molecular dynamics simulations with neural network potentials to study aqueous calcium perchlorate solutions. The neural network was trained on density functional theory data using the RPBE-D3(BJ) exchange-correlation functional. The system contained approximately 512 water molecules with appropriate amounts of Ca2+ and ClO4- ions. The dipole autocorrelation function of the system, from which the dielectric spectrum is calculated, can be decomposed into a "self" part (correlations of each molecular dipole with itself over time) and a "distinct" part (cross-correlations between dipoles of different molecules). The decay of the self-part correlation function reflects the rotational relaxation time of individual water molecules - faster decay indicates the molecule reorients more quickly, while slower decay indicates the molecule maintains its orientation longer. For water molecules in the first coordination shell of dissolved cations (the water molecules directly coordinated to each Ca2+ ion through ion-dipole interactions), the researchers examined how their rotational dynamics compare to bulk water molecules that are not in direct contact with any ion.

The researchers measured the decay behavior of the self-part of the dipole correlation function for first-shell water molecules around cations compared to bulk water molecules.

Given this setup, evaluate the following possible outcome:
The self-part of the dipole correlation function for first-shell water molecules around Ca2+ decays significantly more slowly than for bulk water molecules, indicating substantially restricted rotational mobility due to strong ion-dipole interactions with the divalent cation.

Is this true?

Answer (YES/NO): YES